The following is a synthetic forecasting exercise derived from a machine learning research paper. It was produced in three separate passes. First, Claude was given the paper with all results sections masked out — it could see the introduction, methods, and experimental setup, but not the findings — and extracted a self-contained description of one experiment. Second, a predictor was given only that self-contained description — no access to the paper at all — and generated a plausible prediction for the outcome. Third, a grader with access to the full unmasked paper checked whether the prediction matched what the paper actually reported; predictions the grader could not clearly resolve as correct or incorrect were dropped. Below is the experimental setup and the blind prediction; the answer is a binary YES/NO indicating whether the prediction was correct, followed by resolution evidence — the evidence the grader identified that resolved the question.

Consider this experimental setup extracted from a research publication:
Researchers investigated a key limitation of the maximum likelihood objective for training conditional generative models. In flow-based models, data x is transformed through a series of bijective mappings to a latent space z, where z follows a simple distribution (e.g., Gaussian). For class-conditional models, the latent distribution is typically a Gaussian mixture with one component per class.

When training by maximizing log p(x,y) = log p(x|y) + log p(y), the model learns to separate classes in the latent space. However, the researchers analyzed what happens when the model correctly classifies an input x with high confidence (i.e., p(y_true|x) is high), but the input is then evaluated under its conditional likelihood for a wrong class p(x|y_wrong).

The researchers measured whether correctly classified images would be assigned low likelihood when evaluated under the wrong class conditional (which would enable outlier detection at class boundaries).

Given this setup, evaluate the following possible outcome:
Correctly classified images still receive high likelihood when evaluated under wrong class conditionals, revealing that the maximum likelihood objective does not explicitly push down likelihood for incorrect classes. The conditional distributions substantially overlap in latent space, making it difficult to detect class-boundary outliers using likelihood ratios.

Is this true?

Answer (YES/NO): YES